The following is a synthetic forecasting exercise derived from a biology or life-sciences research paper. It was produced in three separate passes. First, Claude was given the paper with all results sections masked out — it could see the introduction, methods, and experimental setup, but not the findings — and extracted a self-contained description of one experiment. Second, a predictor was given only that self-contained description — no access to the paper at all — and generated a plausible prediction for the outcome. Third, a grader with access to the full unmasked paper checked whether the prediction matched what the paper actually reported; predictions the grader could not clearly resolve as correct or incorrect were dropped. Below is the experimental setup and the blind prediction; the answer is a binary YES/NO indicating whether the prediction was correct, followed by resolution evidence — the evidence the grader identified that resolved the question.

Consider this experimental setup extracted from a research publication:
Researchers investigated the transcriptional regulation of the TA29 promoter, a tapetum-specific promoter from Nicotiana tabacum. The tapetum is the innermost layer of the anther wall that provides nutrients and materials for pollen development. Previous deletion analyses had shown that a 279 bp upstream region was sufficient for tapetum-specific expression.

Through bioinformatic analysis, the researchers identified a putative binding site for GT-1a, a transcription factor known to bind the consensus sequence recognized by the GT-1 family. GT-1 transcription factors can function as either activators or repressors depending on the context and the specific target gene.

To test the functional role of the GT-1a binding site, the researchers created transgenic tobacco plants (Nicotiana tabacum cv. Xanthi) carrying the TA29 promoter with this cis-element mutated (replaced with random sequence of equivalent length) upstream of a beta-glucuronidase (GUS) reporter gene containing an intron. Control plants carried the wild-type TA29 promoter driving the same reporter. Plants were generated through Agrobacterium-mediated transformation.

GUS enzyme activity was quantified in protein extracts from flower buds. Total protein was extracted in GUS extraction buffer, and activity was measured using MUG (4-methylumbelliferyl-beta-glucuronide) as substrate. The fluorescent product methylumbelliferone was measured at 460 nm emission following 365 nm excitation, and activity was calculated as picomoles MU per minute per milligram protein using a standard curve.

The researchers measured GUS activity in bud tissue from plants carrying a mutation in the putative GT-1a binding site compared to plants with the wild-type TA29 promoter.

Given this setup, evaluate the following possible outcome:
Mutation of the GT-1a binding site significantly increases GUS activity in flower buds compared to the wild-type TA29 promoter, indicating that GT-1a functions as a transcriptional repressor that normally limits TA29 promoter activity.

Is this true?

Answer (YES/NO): NO